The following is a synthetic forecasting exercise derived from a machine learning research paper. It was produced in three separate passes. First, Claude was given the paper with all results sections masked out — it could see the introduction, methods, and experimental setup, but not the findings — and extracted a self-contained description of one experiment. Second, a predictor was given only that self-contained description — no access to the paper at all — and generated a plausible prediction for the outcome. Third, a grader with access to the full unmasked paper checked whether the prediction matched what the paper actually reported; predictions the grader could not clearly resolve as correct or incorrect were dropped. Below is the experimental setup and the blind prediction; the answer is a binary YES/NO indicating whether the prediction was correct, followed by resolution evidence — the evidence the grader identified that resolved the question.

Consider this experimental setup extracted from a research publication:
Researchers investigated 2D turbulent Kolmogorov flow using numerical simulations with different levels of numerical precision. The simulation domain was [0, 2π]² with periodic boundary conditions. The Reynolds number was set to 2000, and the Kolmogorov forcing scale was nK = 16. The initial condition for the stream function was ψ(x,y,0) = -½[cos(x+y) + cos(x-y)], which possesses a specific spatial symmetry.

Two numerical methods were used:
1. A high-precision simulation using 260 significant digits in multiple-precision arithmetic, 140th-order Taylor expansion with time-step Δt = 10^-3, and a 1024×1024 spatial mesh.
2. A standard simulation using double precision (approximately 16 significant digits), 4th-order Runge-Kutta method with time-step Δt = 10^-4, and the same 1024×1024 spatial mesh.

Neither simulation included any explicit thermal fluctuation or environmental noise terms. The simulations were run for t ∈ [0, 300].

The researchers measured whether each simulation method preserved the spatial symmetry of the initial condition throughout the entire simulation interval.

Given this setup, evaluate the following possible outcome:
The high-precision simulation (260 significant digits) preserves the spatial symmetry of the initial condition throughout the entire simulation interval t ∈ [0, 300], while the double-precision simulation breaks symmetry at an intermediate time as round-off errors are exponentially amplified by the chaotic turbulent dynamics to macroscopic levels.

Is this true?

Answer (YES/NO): YES